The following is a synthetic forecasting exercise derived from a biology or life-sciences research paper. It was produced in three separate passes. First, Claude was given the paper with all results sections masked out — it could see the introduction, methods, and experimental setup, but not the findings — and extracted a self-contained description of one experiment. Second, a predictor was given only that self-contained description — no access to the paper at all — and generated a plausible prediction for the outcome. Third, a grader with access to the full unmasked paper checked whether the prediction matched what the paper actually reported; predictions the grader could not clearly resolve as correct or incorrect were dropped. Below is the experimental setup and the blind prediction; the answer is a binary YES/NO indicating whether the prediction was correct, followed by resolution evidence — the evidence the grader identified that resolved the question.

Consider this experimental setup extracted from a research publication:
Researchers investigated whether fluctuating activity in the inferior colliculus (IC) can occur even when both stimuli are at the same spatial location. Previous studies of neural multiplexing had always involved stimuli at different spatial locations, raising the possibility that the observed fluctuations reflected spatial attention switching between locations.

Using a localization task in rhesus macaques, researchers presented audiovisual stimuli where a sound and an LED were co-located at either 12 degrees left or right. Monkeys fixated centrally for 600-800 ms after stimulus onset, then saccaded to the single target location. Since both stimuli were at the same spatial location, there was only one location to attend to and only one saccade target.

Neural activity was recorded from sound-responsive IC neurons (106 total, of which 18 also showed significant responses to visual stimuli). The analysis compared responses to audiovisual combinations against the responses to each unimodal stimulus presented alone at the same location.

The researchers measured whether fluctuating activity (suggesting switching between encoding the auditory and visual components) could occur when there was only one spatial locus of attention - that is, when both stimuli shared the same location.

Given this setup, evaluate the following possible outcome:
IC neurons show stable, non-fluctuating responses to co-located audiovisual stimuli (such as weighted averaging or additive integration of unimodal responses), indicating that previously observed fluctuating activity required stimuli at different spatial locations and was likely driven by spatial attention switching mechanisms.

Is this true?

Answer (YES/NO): NO